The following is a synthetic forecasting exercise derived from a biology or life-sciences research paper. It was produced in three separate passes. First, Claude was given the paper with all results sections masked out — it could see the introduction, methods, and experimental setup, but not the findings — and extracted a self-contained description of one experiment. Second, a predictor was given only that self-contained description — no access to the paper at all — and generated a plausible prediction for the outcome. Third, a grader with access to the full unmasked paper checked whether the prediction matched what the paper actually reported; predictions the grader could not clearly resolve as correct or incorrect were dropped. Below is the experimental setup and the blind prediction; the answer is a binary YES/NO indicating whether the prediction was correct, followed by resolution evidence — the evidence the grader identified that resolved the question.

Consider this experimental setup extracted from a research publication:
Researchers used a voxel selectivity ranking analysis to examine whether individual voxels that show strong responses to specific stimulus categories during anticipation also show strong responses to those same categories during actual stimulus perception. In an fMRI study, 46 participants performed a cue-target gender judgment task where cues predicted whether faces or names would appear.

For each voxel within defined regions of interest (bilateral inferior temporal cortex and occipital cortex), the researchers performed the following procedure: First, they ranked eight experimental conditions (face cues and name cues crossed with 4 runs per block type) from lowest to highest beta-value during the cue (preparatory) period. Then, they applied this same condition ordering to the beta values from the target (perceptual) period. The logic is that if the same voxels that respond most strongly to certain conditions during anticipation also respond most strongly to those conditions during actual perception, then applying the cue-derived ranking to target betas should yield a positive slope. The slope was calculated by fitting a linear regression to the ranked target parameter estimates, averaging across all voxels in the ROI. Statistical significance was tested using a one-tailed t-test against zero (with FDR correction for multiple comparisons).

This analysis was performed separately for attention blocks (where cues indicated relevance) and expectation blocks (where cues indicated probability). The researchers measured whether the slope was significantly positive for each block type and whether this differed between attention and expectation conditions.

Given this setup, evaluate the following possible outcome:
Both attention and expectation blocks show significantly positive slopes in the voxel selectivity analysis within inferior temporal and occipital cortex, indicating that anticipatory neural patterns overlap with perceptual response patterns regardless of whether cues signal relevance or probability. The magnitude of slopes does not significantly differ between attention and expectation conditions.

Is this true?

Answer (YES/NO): NO